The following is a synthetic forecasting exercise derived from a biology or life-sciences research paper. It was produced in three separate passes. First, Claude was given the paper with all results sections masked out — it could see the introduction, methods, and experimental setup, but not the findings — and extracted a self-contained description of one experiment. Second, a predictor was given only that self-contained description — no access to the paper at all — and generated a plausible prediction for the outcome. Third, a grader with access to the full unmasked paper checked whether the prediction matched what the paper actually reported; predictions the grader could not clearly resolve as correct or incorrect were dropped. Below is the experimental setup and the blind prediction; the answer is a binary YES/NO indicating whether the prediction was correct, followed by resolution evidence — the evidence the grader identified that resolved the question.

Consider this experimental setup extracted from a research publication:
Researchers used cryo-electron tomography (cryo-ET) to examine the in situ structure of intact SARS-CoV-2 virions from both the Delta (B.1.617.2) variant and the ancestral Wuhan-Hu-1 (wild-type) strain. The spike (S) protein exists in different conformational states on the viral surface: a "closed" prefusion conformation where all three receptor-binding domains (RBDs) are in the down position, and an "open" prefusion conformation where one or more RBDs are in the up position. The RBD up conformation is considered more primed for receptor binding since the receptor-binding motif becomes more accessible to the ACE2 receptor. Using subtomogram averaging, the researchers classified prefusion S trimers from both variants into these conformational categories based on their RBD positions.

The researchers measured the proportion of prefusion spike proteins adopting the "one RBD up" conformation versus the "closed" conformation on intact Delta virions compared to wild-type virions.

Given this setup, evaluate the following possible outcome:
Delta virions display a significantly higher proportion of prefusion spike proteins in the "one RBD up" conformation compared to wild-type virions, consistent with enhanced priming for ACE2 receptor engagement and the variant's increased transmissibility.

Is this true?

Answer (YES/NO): YES